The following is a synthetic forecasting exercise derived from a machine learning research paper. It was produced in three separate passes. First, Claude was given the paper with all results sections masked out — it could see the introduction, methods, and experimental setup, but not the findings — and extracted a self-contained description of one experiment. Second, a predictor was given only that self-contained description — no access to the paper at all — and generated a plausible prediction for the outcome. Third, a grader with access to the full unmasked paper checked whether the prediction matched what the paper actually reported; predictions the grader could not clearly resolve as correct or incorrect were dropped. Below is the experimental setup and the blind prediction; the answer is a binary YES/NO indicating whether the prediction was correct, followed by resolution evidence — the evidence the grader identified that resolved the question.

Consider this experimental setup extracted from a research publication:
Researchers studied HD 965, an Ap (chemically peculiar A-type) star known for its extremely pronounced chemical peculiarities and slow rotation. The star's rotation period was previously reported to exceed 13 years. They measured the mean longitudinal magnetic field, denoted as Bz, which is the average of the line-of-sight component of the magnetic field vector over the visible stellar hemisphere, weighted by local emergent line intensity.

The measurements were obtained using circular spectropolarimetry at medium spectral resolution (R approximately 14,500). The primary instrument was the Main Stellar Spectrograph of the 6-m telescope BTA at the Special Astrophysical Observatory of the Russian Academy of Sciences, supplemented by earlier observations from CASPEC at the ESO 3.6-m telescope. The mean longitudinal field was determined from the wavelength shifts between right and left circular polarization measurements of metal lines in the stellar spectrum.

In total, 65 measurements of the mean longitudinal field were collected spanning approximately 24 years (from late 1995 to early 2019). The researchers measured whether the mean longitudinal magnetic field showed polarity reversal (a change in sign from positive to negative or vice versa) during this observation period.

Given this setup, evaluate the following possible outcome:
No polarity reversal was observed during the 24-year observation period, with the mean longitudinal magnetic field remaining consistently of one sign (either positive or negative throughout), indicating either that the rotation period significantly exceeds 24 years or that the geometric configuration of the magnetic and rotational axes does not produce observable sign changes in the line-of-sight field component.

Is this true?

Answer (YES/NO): NO